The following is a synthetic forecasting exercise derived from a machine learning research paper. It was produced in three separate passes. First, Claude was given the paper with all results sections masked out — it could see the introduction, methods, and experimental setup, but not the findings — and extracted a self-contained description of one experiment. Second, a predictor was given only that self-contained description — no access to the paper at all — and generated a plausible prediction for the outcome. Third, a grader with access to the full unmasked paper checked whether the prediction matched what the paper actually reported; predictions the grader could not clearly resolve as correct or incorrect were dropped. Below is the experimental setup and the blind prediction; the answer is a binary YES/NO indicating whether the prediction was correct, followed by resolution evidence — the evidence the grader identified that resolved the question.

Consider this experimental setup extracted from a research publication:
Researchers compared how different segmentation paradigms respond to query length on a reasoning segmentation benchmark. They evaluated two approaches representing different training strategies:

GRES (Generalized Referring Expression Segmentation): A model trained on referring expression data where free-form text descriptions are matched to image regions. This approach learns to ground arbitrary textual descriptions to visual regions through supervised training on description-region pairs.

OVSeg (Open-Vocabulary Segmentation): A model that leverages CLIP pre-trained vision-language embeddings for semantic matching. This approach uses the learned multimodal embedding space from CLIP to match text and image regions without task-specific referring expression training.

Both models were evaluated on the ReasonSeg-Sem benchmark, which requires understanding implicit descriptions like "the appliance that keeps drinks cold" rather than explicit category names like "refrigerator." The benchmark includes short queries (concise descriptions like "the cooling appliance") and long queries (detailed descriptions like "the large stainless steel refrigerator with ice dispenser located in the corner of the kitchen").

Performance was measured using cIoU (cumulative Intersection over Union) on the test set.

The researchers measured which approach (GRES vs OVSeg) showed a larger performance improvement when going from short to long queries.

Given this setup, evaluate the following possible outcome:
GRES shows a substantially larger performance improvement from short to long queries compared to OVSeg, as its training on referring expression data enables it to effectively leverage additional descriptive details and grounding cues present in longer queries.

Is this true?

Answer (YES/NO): NO